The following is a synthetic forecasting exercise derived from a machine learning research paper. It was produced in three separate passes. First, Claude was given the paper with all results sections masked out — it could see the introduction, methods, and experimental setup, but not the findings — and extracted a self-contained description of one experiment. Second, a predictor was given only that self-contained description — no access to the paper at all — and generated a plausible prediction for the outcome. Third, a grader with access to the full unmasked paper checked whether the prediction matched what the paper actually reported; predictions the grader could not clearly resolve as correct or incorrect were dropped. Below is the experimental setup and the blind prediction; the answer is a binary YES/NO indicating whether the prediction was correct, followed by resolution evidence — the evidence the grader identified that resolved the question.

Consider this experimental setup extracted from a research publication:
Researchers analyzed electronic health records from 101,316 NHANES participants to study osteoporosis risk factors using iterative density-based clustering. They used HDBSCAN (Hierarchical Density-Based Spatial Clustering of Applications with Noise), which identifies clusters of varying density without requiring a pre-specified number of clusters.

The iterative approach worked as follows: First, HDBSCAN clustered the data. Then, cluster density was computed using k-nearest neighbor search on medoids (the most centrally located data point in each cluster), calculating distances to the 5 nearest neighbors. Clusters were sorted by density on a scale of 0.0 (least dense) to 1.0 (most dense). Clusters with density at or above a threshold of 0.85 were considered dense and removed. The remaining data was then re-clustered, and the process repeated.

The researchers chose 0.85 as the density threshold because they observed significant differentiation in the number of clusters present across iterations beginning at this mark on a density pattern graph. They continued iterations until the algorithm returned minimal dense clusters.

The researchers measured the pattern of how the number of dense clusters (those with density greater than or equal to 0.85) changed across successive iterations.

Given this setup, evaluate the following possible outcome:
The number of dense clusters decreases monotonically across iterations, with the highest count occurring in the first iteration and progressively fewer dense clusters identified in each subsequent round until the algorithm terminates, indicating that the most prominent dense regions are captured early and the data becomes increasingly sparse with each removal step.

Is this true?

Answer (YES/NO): NO